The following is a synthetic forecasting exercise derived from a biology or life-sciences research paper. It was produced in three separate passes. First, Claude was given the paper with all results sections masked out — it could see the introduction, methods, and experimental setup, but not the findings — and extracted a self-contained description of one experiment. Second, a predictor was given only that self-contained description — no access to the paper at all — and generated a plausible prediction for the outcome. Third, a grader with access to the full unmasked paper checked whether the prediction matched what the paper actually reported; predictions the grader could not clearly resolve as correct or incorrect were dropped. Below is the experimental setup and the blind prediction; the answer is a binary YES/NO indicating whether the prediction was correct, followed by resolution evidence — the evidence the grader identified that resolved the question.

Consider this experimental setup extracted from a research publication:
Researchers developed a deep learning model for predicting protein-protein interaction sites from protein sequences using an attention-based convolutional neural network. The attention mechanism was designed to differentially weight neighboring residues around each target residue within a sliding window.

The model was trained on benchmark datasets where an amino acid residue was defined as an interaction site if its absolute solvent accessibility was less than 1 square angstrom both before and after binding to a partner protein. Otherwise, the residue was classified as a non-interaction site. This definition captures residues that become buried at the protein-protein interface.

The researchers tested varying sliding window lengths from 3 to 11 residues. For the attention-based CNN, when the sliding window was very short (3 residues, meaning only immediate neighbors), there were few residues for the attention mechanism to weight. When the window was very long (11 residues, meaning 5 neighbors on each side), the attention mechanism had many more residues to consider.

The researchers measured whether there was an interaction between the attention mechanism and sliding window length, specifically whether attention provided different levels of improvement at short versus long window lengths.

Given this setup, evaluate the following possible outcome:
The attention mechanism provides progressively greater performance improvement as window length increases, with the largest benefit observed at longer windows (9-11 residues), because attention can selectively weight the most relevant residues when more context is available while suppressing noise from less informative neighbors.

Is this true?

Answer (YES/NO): NO